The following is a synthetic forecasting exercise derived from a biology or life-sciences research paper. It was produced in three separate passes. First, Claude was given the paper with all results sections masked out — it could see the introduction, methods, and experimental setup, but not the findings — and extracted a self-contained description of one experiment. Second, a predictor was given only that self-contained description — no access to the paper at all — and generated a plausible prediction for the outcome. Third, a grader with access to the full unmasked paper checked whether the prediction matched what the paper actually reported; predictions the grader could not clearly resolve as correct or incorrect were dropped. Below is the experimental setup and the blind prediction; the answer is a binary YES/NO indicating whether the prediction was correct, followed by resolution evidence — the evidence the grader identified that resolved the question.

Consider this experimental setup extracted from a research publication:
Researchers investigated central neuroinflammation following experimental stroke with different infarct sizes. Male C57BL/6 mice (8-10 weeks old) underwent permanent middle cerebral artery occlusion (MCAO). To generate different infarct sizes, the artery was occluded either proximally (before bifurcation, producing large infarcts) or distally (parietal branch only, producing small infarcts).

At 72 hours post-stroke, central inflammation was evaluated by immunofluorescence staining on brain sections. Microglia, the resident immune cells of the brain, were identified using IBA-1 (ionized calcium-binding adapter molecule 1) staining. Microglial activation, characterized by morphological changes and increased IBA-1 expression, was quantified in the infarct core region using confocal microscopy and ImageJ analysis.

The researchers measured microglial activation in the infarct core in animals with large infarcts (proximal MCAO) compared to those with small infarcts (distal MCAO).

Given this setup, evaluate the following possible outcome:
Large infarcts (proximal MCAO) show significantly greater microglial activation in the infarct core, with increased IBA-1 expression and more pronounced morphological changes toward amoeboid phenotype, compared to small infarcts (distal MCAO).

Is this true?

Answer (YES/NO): NO